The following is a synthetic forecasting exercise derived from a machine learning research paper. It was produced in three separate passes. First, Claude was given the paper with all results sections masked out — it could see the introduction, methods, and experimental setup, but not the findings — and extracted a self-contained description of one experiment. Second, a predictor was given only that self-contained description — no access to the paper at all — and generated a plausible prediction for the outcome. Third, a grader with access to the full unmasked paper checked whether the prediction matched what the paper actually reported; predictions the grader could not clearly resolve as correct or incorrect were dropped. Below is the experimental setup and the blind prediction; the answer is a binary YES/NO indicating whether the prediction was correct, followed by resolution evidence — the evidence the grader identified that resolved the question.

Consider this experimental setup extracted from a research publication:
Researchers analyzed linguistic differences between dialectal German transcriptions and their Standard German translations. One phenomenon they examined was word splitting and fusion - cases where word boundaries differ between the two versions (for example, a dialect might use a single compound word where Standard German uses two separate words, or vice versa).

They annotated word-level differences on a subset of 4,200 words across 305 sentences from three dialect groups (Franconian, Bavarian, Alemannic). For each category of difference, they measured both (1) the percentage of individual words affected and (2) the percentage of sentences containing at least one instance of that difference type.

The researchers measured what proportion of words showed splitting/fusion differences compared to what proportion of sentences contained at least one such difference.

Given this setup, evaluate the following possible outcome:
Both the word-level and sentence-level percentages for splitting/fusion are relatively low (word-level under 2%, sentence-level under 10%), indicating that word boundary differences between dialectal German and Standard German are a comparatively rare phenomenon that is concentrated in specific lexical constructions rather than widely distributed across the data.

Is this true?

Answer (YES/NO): NO